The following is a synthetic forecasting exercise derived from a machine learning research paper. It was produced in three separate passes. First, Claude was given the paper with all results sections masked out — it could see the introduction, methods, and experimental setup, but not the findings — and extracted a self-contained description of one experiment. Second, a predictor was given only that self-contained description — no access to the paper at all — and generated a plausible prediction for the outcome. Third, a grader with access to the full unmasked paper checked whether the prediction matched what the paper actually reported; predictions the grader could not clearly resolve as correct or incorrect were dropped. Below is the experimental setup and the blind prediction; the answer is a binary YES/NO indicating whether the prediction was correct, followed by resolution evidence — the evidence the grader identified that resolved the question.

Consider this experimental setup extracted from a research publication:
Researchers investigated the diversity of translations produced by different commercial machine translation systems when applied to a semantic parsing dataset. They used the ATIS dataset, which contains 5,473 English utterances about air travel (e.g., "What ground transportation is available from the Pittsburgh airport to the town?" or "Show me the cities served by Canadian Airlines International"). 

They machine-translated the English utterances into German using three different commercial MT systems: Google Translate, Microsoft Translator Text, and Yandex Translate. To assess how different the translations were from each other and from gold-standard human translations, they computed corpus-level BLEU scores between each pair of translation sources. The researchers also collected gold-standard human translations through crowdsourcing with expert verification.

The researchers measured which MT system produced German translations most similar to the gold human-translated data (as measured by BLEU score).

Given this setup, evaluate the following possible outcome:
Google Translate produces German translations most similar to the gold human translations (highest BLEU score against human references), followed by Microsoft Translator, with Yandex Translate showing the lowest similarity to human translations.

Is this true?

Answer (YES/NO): NO